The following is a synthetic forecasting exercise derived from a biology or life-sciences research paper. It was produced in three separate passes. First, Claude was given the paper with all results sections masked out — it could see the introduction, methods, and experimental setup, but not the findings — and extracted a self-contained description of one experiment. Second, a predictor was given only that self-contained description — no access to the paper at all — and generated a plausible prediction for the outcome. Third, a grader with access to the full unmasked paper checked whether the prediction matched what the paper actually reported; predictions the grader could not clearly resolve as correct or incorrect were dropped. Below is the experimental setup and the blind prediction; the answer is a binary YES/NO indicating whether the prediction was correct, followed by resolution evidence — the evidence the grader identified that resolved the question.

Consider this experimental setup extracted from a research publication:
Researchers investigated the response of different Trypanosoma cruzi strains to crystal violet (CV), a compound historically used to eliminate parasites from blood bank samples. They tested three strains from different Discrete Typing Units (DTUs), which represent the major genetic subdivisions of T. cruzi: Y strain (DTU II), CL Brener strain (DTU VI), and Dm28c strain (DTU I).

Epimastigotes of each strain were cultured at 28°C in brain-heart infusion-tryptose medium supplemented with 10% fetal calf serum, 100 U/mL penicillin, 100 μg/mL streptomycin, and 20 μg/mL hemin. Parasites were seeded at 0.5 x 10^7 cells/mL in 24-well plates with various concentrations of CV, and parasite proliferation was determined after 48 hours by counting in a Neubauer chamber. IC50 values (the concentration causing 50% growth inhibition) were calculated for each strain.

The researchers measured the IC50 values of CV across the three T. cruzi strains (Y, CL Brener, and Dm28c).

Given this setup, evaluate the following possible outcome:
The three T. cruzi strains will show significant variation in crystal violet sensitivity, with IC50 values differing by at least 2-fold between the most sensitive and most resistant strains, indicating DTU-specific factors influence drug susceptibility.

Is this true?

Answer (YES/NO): YES